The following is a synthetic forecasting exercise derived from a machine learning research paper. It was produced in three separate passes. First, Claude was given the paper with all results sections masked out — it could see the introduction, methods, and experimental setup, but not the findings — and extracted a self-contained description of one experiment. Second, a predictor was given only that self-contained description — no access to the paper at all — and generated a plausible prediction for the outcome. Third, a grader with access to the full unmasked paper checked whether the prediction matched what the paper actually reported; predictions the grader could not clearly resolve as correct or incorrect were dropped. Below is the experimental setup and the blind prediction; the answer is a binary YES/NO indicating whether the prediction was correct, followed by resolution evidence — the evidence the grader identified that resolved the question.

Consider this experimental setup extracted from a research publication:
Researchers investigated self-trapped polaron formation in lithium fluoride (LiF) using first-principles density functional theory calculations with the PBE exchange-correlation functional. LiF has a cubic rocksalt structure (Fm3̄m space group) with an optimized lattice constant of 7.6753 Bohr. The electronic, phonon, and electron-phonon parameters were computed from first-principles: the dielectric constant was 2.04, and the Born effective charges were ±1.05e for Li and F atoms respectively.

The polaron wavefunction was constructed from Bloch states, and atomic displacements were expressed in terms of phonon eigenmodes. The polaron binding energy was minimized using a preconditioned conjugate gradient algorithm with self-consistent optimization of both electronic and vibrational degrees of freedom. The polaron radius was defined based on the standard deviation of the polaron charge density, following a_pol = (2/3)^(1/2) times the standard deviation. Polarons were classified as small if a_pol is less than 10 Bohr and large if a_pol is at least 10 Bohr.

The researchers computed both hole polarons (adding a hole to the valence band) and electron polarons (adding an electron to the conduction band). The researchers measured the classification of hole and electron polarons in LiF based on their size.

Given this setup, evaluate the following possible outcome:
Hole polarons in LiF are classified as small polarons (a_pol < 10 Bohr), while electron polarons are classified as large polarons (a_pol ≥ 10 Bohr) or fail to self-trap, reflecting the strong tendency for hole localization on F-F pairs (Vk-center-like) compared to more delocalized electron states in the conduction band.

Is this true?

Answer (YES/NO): YES